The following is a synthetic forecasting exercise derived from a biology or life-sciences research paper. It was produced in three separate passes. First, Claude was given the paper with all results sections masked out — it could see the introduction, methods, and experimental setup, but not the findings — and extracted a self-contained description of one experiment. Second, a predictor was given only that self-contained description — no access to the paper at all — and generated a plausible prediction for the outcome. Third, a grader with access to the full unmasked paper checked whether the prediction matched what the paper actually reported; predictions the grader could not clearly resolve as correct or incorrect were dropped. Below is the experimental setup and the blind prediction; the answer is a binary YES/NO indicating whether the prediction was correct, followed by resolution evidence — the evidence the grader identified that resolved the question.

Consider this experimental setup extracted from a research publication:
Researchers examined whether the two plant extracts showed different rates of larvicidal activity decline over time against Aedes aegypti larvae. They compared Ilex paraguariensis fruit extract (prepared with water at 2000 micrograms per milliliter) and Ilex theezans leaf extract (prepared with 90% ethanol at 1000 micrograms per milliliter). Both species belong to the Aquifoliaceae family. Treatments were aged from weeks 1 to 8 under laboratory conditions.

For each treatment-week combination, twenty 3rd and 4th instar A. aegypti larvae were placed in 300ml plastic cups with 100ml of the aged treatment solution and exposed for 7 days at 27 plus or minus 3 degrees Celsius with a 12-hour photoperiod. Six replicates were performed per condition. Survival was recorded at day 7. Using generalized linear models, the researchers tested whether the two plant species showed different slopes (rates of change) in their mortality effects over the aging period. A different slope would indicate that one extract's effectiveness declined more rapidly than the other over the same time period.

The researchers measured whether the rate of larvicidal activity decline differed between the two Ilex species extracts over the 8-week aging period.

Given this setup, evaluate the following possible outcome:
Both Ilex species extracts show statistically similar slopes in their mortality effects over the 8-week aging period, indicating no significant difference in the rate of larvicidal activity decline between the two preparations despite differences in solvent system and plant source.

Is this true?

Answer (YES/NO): NO